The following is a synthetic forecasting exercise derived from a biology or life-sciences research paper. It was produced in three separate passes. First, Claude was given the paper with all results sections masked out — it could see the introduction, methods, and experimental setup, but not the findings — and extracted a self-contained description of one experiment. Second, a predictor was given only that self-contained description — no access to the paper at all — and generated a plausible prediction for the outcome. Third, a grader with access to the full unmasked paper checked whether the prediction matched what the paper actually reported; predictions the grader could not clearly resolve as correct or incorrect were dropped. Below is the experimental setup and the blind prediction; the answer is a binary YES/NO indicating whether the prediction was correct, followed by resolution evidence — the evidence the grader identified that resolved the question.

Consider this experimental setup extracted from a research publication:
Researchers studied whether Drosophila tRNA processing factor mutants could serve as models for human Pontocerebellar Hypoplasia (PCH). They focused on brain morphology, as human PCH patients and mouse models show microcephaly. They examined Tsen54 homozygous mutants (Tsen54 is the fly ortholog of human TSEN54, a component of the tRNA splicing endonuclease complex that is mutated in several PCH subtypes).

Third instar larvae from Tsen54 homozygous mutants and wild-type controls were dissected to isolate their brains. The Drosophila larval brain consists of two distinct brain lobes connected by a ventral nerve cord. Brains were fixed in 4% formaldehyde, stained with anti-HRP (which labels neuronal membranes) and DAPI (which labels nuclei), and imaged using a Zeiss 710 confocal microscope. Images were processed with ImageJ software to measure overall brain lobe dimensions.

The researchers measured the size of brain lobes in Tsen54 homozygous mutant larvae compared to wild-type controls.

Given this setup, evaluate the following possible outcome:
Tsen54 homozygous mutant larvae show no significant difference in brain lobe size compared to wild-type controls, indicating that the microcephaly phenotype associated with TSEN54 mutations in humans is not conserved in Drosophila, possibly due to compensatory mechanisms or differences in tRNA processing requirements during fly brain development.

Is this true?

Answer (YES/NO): NO